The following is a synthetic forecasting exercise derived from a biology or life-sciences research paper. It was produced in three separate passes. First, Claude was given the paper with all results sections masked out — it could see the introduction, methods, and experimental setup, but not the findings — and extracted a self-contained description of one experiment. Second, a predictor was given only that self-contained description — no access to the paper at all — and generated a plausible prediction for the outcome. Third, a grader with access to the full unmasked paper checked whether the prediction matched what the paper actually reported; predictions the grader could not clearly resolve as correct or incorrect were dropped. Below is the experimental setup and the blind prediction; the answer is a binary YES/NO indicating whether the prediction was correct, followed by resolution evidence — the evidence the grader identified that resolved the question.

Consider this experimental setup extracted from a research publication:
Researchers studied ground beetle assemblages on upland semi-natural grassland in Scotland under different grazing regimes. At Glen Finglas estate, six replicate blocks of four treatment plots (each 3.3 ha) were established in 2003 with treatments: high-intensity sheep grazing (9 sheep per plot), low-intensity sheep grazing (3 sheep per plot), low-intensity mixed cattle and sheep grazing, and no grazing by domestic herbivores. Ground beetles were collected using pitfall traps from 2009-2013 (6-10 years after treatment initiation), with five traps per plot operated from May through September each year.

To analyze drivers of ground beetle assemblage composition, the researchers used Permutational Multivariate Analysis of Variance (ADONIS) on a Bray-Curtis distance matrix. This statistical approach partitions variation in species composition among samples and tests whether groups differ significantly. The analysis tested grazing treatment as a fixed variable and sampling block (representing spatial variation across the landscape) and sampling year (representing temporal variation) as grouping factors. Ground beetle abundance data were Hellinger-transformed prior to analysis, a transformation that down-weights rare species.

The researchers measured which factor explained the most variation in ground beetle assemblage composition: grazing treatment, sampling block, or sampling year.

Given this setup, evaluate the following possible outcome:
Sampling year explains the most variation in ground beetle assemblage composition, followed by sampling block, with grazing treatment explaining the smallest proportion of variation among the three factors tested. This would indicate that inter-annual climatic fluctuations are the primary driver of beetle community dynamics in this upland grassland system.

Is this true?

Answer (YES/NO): NO